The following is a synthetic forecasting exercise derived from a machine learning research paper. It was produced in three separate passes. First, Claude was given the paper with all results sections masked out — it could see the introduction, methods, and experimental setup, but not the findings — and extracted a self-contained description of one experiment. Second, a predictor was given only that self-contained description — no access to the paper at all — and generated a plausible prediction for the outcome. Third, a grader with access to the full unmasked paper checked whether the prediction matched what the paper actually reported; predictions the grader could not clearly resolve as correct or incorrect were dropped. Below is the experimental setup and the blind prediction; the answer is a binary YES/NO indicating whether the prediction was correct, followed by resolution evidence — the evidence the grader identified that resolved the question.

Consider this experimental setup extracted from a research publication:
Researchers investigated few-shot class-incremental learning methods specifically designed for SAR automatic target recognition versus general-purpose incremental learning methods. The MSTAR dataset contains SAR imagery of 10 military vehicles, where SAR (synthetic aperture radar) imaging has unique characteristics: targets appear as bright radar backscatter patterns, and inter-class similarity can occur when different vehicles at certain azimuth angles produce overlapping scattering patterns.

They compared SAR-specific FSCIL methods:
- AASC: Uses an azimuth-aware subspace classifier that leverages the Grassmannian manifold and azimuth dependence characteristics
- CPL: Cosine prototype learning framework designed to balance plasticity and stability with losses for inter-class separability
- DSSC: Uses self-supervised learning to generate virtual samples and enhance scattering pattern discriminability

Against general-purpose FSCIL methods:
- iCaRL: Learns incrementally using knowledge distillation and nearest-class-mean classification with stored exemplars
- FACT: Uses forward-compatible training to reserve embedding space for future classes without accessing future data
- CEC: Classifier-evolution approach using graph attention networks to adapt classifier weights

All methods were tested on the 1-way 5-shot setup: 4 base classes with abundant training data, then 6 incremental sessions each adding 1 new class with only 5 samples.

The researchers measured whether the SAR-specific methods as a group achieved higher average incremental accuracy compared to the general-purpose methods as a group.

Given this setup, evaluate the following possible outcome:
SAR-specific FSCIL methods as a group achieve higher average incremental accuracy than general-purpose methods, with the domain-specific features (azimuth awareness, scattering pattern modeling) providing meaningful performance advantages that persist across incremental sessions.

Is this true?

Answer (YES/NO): YES